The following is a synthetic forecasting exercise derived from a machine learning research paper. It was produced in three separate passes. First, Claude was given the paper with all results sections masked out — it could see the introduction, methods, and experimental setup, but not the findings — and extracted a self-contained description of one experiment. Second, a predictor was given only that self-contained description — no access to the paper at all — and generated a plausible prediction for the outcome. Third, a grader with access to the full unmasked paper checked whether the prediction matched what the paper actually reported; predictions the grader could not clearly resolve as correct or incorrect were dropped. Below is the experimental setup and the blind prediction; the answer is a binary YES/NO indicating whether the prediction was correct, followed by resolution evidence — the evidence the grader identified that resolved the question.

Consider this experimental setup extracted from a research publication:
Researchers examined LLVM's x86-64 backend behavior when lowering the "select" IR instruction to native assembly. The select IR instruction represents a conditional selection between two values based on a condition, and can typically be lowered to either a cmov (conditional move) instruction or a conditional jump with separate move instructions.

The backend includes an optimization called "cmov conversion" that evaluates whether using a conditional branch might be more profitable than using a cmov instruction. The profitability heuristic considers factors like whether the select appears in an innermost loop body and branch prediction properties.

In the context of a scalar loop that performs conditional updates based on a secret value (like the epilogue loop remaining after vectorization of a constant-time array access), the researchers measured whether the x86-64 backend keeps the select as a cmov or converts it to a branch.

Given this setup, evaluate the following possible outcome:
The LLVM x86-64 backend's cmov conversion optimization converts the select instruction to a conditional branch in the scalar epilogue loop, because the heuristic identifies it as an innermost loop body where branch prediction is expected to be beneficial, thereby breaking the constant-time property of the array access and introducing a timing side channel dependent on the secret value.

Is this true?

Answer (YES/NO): YES